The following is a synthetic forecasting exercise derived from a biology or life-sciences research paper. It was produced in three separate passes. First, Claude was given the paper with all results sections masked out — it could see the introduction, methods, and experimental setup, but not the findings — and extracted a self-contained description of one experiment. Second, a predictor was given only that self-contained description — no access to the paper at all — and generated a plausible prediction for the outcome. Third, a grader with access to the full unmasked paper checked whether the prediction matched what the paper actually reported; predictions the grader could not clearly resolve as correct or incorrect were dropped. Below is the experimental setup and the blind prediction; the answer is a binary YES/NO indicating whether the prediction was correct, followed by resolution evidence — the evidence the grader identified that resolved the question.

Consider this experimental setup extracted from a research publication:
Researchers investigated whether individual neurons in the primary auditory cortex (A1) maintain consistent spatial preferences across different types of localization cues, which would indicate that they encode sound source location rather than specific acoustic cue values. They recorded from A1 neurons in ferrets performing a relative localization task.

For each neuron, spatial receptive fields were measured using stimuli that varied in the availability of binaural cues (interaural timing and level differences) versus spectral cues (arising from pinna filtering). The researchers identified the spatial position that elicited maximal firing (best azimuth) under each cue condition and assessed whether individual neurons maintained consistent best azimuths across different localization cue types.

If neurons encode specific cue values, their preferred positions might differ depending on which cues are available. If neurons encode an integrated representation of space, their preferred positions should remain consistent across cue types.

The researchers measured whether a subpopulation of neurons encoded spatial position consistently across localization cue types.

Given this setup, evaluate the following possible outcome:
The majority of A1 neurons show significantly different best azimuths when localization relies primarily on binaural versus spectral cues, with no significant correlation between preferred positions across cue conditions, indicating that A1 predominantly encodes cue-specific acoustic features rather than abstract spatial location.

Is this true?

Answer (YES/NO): NO